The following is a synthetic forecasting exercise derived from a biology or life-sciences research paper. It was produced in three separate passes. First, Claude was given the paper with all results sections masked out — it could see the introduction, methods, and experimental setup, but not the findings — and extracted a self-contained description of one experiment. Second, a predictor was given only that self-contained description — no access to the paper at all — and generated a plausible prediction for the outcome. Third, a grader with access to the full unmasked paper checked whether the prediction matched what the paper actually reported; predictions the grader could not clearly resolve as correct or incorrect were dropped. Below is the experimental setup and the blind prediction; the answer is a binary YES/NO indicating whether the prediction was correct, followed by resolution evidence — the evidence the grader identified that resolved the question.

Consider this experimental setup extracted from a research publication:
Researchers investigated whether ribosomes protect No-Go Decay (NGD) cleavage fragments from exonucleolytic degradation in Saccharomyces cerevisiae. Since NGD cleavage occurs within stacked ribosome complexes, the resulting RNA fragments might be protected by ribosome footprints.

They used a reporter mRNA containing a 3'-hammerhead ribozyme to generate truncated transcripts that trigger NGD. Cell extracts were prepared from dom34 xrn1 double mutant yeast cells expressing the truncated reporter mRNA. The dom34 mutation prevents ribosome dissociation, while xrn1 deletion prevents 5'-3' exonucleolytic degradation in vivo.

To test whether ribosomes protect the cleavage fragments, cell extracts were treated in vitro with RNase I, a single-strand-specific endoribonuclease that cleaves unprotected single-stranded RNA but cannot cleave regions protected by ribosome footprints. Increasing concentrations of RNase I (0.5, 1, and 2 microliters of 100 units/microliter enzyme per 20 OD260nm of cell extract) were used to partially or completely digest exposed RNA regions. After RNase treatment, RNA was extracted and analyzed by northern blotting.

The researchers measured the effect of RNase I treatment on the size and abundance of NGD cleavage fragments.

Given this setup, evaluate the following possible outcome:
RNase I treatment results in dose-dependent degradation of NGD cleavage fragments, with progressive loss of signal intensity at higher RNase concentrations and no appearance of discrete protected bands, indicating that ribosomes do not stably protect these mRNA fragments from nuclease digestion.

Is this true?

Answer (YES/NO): NO